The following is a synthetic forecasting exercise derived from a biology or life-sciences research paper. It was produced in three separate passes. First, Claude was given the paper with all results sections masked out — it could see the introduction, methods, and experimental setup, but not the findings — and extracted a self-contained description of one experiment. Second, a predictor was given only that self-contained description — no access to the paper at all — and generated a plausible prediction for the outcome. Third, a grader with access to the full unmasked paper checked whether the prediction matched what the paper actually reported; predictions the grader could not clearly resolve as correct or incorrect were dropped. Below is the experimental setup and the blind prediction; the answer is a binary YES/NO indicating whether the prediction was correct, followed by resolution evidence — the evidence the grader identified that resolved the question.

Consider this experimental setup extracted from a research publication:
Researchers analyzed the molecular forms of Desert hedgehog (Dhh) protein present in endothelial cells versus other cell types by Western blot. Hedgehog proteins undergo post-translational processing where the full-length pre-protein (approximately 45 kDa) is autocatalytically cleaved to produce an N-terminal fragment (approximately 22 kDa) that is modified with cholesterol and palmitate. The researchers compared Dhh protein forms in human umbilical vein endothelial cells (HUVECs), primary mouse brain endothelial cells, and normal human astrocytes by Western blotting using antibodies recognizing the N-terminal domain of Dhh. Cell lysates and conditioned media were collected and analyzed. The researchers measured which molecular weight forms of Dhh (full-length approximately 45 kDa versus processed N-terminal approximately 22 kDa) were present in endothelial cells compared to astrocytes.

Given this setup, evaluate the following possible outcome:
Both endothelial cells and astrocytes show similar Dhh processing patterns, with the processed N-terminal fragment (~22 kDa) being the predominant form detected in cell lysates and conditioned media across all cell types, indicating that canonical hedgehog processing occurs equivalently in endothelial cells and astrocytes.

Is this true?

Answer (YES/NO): NO